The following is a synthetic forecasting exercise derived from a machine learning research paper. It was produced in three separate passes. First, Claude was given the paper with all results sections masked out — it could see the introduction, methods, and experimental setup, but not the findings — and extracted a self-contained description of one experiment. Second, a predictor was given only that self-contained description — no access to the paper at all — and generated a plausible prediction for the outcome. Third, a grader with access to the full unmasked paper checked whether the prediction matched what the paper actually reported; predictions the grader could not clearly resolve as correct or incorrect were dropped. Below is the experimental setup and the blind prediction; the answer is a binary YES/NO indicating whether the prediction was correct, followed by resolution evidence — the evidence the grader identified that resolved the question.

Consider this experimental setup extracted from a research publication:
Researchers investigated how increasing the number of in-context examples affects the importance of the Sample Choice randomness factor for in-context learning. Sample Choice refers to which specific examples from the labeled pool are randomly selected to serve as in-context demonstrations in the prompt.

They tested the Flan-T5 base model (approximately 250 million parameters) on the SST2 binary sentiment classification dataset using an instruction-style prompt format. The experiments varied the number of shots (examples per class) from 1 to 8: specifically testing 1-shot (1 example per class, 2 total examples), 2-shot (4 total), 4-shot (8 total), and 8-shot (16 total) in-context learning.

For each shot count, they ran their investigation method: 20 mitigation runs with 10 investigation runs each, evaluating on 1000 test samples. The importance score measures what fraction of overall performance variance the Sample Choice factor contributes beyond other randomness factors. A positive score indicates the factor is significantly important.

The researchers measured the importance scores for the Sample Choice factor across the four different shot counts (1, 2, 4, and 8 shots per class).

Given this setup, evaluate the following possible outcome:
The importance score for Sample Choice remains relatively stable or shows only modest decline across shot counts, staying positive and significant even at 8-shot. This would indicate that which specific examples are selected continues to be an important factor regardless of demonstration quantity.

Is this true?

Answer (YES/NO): NO